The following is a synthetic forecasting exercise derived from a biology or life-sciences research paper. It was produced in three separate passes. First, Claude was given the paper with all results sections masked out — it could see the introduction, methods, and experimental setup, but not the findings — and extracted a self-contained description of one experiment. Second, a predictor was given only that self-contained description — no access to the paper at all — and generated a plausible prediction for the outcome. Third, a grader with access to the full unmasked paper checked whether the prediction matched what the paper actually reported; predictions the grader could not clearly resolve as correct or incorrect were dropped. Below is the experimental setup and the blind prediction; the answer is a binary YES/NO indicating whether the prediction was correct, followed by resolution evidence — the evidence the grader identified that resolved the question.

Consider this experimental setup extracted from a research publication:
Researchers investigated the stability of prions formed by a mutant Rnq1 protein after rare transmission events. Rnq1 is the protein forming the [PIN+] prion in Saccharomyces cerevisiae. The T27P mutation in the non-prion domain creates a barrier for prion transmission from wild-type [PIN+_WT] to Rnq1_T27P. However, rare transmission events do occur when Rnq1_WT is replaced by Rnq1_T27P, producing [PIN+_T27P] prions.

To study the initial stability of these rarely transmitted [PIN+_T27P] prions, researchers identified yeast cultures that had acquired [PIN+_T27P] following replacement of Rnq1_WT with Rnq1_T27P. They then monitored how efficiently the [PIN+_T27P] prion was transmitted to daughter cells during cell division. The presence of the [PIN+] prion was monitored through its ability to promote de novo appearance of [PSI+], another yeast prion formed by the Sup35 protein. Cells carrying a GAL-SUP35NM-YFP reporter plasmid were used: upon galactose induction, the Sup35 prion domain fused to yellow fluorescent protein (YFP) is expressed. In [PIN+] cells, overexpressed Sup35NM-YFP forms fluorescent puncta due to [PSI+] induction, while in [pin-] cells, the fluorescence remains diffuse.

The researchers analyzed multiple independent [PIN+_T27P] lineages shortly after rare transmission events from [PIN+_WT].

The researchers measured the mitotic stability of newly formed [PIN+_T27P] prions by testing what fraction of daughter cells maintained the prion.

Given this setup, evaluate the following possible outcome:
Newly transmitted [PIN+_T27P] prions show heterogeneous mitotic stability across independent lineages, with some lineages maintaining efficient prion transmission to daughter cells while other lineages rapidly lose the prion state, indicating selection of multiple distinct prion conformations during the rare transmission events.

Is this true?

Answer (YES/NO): NO